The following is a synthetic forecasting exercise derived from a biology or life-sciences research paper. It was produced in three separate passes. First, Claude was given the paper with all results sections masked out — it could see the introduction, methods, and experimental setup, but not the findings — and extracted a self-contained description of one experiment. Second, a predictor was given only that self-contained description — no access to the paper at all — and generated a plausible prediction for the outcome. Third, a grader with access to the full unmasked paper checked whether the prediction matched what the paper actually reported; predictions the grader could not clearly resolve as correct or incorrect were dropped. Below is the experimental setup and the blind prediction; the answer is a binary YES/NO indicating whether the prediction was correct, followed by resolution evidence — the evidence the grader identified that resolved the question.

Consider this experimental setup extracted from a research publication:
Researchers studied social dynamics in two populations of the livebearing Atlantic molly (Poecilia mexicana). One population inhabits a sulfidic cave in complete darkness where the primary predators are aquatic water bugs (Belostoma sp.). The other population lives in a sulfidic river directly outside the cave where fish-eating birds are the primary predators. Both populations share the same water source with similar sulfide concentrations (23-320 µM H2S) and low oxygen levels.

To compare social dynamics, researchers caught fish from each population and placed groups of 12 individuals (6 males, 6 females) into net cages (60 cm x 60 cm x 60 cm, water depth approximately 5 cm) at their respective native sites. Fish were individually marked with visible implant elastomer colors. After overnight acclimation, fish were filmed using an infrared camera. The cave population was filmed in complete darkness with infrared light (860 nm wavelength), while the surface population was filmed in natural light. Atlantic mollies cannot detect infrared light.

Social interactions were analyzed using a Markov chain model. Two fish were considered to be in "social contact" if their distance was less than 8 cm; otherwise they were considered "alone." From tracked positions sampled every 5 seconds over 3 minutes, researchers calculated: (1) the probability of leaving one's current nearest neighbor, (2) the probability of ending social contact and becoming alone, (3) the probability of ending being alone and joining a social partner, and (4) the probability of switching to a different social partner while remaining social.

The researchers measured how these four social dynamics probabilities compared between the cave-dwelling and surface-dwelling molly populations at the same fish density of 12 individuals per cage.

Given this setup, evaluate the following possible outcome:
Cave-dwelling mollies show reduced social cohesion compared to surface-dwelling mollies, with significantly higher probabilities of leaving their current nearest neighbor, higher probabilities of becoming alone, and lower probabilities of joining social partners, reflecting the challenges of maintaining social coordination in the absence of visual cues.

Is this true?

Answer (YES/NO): YES